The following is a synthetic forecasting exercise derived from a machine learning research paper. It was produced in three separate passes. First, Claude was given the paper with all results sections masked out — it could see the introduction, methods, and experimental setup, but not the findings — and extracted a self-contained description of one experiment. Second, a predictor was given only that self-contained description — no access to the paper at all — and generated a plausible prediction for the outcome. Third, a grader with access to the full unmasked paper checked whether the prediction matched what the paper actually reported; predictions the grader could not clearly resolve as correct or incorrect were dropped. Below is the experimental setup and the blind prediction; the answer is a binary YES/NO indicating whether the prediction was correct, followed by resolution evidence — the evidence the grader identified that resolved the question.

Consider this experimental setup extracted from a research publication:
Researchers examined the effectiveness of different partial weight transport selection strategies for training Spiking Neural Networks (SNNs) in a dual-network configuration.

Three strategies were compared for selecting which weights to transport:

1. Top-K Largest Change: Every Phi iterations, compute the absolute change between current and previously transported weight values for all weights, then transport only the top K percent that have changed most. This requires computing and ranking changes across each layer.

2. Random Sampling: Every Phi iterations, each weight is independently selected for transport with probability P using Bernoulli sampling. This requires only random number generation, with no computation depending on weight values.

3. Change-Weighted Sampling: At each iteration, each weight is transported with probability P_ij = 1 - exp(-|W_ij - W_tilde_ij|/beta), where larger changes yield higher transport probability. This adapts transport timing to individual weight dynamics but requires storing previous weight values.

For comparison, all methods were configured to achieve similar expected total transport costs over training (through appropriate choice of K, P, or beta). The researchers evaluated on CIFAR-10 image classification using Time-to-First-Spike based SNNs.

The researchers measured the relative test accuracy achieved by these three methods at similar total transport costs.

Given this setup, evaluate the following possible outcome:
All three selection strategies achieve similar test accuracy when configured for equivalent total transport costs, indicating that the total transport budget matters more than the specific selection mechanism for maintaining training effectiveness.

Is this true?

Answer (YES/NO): NO